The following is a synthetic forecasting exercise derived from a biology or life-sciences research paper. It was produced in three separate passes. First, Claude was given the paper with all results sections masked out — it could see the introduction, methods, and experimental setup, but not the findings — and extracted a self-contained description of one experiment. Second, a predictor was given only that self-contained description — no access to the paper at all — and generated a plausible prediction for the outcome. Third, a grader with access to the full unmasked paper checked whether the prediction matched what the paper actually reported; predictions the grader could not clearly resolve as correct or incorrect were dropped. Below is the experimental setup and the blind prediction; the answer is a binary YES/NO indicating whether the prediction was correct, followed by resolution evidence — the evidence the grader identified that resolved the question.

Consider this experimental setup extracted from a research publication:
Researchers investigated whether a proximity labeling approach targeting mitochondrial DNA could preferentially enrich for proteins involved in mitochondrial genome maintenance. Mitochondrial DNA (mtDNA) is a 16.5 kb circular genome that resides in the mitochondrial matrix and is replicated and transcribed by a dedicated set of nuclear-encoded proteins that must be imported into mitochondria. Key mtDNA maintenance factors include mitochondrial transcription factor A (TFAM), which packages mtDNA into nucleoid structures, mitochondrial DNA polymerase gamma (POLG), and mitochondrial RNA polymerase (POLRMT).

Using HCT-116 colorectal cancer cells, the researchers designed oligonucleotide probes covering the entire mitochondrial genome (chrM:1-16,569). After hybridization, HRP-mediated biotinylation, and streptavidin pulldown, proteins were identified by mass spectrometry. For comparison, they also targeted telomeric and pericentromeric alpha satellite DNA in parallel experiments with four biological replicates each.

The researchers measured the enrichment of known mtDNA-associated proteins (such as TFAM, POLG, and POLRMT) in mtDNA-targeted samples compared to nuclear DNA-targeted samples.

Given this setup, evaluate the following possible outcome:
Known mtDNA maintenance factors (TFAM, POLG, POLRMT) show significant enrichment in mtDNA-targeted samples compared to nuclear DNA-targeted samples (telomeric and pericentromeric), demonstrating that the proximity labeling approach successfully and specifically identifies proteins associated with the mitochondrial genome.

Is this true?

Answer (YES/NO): YES